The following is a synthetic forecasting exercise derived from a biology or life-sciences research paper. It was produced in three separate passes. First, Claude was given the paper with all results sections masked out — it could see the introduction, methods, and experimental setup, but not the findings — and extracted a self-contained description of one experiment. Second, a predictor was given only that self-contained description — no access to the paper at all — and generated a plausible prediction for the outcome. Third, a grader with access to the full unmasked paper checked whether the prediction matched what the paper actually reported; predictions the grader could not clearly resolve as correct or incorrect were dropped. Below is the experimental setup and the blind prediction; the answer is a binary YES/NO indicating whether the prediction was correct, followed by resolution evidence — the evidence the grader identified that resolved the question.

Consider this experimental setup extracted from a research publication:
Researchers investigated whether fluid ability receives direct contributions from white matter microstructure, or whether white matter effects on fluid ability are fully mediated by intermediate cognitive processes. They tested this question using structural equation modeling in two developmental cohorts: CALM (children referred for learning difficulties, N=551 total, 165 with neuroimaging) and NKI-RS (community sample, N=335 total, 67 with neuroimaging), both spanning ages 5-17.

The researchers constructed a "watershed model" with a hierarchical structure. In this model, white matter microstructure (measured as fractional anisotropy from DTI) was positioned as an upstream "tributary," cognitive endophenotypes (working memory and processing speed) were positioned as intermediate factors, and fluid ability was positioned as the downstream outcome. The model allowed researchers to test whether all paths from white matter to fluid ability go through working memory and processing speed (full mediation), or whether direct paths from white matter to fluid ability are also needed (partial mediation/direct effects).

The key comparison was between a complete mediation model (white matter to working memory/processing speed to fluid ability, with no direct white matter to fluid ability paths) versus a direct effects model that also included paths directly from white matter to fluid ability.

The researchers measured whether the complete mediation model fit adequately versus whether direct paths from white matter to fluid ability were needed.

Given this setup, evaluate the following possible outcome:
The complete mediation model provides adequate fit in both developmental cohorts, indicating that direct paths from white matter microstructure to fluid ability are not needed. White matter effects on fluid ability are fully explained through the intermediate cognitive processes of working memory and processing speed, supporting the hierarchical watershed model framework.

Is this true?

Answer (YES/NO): YES